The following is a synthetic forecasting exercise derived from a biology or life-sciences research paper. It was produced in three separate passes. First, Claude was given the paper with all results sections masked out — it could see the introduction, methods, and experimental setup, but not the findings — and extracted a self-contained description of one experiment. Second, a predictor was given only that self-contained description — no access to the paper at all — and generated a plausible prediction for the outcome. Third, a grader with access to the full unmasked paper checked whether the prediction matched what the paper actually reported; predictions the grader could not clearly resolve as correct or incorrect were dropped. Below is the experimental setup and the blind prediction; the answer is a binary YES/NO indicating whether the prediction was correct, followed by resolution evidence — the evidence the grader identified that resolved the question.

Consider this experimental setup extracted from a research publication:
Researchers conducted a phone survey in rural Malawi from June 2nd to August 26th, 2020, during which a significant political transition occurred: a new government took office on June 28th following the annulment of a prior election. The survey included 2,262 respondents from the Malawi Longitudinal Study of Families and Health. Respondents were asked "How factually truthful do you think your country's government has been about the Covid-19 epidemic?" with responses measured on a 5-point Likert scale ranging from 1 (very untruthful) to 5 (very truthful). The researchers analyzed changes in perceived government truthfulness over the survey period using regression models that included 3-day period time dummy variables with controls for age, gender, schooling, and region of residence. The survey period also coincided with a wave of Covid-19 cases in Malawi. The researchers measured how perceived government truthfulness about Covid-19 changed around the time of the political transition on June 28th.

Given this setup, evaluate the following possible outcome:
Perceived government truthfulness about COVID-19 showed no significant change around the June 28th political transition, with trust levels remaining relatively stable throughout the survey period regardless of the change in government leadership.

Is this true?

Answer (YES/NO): NO